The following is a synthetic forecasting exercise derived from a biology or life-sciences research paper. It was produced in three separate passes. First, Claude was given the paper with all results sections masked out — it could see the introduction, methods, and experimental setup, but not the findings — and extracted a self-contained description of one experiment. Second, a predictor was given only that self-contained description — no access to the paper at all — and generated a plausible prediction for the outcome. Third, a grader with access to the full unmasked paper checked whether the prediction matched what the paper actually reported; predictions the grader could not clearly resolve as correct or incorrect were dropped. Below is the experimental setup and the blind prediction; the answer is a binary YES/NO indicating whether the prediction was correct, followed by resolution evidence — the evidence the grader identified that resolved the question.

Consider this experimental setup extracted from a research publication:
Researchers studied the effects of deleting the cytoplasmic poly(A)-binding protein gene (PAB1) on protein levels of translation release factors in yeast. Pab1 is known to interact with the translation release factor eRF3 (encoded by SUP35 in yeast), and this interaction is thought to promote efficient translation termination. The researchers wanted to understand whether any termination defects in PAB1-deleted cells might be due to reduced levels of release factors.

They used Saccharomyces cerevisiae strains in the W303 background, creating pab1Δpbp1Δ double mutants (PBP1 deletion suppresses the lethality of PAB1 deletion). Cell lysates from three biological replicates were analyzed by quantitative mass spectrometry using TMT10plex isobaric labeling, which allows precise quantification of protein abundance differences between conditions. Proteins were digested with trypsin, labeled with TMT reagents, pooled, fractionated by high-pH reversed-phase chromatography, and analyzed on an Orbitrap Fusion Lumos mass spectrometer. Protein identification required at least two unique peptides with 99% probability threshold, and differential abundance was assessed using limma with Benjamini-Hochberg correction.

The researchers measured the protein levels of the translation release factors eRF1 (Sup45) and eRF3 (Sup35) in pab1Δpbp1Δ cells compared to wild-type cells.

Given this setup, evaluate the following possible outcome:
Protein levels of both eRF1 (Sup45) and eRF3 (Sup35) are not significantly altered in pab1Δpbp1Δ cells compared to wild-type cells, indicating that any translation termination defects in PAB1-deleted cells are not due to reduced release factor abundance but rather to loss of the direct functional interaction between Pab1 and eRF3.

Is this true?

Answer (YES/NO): NO